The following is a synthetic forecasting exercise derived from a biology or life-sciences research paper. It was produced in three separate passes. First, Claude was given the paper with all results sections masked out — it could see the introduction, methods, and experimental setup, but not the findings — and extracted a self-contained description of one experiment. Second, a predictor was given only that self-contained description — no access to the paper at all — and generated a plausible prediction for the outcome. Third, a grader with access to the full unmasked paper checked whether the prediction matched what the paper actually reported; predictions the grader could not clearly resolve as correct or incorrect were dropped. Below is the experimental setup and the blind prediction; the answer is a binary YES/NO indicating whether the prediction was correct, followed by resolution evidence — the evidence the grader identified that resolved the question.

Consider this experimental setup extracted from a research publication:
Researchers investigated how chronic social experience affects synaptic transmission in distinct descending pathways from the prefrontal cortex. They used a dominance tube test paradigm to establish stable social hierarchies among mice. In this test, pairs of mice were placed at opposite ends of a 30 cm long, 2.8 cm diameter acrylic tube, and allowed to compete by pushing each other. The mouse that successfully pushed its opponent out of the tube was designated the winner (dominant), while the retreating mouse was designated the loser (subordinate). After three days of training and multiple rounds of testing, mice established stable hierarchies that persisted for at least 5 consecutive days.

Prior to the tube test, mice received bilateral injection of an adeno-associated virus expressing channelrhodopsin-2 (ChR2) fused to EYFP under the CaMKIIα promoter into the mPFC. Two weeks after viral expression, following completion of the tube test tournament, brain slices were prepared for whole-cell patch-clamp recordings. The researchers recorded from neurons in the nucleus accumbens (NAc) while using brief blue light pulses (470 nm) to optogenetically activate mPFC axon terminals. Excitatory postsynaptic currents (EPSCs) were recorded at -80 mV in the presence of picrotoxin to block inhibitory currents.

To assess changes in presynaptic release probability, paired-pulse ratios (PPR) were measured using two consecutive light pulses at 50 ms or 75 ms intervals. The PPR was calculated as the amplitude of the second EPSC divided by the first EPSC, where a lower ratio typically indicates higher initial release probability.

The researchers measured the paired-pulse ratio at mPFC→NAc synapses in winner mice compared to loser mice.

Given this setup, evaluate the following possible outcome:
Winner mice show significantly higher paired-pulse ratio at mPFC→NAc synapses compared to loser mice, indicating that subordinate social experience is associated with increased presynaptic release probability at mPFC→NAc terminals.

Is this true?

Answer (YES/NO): NO